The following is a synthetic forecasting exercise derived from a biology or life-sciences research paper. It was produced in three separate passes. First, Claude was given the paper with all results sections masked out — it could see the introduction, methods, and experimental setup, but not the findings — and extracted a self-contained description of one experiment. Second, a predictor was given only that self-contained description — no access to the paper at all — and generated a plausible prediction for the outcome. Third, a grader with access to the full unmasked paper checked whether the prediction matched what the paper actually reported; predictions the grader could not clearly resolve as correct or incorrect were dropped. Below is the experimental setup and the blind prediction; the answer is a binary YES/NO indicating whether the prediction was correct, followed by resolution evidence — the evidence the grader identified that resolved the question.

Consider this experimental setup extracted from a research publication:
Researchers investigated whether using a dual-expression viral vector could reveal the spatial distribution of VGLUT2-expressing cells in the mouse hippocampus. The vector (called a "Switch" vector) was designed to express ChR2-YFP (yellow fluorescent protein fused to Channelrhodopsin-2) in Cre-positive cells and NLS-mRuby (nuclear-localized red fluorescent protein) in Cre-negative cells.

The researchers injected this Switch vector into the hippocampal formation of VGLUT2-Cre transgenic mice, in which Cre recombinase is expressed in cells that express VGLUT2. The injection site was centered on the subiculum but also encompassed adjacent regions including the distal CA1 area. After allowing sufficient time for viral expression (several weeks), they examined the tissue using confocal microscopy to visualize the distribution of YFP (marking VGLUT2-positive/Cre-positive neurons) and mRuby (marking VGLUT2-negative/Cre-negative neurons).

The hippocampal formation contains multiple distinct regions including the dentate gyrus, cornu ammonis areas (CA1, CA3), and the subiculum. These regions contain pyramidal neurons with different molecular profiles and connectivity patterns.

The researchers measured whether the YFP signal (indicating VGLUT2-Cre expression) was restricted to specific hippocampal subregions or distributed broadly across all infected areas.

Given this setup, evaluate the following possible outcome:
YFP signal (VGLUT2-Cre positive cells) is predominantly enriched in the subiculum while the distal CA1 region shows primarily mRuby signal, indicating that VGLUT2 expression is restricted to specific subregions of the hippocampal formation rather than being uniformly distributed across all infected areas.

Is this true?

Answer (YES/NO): YES